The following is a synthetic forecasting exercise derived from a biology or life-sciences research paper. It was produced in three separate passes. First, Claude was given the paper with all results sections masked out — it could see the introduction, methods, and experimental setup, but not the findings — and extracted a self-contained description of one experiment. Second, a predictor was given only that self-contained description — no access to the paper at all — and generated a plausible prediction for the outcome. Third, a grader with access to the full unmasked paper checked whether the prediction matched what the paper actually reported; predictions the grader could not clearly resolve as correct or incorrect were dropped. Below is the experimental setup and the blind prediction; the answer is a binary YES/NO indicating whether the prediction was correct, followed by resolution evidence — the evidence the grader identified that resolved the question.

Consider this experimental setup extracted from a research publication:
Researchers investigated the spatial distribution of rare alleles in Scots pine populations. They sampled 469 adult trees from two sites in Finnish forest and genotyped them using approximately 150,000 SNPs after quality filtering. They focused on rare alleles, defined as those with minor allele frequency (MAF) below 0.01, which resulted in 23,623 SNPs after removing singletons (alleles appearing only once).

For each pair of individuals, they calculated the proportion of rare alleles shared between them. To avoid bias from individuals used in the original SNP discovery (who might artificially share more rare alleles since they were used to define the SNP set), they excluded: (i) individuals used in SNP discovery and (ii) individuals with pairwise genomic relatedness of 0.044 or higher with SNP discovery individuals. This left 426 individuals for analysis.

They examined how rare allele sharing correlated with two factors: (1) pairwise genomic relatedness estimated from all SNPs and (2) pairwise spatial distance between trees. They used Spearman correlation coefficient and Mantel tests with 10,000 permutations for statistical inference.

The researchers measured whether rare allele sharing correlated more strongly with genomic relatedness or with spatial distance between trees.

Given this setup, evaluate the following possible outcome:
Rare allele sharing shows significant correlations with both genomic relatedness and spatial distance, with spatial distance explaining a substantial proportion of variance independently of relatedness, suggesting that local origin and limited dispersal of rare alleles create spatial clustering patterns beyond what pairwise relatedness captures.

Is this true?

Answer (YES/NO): NO